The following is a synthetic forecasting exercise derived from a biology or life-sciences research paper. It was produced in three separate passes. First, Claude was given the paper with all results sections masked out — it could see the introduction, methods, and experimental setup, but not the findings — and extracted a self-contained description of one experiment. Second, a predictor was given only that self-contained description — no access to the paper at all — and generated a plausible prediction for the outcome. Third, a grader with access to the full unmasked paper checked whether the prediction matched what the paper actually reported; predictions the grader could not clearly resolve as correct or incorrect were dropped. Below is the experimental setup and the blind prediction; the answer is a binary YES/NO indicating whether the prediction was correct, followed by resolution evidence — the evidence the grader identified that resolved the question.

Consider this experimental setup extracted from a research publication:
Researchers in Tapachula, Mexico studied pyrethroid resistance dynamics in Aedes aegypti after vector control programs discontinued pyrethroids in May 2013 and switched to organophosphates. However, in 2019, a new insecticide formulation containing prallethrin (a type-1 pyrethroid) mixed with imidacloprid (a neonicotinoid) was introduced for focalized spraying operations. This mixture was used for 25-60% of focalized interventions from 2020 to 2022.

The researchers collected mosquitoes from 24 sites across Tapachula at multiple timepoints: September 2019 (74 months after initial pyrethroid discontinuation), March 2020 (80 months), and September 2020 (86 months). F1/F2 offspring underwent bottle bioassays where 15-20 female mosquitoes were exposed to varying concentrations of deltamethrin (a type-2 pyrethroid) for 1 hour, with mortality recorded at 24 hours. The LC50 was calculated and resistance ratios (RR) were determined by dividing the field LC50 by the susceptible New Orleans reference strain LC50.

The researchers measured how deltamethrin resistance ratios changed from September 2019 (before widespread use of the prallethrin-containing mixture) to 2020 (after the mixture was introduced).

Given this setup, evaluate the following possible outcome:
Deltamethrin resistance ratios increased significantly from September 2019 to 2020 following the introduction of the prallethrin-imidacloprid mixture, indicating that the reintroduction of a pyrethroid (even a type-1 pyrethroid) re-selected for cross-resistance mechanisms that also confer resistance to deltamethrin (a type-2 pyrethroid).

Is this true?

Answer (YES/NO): YES